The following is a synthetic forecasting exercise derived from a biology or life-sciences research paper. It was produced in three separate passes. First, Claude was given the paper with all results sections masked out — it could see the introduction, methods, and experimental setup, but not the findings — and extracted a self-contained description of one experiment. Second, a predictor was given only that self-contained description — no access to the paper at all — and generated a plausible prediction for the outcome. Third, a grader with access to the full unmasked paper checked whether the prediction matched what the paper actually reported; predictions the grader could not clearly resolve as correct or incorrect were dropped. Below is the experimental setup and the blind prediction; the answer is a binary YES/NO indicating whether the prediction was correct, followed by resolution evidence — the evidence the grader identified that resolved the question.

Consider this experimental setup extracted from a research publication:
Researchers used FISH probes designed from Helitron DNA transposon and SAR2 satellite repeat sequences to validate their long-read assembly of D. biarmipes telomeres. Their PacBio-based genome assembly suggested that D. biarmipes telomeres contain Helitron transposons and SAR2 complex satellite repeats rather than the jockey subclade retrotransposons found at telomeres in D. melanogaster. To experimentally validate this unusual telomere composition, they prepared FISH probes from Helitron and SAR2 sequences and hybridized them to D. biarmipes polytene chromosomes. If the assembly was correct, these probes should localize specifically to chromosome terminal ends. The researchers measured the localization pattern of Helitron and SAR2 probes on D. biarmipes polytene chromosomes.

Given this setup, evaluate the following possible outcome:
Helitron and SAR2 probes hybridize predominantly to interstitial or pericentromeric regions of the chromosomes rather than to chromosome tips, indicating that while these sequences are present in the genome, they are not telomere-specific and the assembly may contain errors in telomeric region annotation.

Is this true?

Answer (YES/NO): NO